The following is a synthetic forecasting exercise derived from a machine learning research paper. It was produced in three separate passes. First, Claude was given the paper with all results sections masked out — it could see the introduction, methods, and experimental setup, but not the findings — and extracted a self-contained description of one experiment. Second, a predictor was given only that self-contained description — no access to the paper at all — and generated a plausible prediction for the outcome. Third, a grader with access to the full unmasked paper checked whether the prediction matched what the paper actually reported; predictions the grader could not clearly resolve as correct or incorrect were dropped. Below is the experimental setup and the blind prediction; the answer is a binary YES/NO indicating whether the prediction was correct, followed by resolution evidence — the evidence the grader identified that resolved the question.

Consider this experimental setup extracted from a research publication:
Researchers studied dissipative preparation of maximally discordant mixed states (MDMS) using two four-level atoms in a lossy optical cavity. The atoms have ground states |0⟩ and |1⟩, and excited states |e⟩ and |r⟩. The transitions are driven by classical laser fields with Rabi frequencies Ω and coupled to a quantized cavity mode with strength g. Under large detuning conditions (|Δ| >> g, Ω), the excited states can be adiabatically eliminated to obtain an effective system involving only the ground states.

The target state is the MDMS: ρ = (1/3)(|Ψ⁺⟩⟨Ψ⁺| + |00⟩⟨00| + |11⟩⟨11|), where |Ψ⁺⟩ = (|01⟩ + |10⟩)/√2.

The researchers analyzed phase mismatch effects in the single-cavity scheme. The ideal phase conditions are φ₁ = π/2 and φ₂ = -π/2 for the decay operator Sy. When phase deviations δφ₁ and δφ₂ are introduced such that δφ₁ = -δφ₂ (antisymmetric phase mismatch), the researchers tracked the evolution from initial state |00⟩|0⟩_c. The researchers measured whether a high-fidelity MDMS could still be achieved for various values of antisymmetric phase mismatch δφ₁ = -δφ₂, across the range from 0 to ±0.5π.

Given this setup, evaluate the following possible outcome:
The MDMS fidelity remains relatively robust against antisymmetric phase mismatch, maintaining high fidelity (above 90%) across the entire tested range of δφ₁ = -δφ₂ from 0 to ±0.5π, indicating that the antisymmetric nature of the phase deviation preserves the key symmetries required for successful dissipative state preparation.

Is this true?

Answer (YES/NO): NO